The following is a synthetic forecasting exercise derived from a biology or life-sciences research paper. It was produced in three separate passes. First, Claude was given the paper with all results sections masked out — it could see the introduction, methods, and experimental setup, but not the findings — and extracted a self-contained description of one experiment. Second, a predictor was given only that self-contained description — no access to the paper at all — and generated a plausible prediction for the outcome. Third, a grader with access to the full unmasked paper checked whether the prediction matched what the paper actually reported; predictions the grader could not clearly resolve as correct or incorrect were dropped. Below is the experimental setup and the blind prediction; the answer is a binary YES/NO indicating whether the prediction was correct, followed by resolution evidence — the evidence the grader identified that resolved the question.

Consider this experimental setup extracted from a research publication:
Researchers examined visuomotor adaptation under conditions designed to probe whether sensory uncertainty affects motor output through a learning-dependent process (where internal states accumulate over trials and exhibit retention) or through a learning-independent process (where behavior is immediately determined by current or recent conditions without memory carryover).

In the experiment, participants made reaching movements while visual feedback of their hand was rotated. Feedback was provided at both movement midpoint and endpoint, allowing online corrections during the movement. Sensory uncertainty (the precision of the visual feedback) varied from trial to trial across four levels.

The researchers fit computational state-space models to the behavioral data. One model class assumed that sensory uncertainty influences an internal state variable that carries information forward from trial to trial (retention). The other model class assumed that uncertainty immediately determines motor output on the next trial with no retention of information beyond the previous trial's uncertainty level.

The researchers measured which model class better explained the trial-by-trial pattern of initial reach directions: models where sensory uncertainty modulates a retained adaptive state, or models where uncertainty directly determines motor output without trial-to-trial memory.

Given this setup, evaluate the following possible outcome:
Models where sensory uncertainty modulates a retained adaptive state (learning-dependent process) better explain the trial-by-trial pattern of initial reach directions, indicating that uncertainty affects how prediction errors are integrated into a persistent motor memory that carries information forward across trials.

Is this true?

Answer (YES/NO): NO